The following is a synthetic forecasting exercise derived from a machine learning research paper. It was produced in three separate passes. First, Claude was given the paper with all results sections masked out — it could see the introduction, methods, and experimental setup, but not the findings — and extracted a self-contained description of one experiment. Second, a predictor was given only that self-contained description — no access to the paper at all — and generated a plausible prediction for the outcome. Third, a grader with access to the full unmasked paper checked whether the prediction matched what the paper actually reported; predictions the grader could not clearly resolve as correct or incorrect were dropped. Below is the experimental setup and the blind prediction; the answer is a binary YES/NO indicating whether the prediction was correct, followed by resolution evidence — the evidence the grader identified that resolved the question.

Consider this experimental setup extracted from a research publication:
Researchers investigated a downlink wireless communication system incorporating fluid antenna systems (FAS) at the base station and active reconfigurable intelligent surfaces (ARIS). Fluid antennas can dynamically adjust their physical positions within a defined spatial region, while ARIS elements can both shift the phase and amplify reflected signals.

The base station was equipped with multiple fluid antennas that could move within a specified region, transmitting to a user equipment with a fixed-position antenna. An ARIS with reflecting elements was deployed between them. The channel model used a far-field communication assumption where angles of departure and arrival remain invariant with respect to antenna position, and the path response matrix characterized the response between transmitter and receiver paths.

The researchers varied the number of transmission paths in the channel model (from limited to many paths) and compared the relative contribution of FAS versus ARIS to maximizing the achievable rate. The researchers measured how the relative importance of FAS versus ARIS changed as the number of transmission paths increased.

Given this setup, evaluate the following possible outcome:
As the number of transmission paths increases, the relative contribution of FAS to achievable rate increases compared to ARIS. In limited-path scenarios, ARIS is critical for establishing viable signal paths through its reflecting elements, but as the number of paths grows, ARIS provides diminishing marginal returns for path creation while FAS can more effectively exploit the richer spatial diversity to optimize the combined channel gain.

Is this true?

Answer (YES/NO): NO